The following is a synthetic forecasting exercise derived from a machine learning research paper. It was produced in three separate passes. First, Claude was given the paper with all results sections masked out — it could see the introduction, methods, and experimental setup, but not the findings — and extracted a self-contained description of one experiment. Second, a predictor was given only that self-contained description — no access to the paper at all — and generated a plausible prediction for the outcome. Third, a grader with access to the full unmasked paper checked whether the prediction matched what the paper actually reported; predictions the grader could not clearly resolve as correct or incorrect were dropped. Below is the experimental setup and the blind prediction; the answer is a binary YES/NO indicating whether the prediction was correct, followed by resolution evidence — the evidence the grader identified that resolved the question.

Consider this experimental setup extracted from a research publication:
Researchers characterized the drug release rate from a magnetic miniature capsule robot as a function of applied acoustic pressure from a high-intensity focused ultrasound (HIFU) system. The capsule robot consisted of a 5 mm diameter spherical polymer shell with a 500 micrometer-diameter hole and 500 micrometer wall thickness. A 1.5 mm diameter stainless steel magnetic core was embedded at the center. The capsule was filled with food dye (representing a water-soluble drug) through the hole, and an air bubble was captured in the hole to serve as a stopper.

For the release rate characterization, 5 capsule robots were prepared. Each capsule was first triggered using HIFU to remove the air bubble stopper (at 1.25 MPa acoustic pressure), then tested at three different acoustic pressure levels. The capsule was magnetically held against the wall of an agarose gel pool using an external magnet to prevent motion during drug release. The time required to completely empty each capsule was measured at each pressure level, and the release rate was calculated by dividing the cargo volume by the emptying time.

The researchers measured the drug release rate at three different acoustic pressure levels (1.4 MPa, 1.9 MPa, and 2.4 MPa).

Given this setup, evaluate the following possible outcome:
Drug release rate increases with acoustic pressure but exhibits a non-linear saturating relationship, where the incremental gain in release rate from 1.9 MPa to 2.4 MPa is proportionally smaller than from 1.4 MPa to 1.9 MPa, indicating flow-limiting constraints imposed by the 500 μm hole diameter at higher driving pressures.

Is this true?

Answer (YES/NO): NO